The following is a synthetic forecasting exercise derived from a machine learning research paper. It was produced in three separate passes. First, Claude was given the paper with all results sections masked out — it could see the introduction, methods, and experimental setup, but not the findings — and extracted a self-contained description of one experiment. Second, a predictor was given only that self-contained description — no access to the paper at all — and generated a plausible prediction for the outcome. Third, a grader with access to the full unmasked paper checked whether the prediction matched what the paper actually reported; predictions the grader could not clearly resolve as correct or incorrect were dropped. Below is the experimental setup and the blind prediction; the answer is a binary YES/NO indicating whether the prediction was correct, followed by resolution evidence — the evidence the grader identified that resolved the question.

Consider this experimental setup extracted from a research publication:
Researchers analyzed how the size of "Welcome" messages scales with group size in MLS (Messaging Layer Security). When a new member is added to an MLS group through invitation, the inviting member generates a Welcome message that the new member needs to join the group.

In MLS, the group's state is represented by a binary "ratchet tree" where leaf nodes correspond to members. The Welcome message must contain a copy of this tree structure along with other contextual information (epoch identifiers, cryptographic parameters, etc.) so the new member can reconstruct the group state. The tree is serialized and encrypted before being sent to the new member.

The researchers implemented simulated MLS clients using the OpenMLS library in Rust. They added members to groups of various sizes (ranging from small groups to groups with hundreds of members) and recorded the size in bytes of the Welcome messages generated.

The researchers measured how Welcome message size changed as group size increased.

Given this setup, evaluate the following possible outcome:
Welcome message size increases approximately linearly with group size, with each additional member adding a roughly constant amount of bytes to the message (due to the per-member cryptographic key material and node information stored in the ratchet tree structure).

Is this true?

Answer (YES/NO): YES